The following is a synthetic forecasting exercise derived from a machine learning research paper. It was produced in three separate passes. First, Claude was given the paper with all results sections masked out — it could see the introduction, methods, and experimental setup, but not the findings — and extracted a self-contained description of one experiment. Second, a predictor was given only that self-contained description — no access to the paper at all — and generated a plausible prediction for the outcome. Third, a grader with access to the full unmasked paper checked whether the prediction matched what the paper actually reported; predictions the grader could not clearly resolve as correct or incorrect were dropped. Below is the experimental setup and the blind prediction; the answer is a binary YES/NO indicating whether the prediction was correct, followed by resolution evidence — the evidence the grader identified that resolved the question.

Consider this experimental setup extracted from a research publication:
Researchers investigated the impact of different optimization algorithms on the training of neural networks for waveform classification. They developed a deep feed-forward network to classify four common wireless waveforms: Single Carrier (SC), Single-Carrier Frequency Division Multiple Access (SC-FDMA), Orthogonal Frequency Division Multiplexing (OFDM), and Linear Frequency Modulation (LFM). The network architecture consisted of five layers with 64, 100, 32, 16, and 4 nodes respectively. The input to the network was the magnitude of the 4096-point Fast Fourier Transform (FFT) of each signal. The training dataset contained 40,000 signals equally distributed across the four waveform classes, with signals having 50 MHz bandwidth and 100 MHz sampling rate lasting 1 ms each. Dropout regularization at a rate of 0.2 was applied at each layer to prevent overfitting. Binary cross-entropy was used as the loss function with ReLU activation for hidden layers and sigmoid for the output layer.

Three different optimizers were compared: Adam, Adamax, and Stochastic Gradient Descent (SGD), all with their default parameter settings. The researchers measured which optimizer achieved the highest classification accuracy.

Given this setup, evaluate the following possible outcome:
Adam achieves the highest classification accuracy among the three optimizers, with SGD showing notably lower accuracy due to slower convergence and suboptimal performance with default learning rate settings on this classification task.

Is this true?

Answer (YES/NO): NO